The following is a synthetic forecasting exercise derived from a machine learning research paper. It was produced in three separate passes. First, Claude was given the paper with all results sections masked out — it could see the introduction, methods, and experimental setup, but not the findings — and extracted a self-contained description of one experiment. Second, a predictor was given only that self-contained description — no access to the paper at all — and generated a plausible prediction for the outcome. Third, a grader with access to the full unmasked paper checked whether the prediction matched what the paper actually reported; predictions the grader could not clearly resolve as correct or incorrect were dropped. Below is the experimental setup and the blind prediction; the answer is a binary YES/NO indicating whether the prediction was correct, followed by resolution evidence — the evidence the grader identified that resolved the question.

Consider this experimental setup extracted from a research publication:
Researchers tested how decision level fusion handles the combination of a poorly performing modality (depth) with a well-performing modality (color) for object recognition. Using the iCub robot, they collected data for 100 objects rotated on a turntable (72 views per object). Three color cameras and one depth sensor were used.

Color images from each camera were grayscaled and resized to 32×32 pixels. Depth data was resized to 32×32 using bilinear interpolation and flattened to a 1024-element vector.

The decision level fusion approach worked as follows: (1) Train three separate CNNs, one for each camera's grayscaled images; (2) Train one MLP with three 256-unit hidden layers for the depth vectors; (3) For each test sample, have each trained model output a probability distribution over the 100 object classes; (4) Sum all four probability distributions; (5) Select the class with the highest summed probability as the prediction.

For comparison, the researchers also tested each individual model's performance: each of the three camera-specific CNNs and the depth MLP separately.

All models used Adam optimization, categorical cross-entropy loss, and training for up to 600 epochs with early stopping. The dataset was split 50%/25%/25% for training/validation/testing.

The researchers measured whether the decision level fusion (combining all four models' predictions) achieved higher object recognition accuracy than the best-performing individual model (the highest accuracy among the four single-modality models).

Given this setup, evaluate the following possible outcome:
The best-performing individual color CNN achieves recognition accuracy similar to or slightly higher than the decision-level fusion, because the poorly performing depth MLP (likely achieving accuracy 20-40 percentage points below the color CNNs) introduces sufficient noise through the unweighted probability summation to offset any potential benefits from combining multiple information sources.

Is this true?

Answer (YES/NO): NO